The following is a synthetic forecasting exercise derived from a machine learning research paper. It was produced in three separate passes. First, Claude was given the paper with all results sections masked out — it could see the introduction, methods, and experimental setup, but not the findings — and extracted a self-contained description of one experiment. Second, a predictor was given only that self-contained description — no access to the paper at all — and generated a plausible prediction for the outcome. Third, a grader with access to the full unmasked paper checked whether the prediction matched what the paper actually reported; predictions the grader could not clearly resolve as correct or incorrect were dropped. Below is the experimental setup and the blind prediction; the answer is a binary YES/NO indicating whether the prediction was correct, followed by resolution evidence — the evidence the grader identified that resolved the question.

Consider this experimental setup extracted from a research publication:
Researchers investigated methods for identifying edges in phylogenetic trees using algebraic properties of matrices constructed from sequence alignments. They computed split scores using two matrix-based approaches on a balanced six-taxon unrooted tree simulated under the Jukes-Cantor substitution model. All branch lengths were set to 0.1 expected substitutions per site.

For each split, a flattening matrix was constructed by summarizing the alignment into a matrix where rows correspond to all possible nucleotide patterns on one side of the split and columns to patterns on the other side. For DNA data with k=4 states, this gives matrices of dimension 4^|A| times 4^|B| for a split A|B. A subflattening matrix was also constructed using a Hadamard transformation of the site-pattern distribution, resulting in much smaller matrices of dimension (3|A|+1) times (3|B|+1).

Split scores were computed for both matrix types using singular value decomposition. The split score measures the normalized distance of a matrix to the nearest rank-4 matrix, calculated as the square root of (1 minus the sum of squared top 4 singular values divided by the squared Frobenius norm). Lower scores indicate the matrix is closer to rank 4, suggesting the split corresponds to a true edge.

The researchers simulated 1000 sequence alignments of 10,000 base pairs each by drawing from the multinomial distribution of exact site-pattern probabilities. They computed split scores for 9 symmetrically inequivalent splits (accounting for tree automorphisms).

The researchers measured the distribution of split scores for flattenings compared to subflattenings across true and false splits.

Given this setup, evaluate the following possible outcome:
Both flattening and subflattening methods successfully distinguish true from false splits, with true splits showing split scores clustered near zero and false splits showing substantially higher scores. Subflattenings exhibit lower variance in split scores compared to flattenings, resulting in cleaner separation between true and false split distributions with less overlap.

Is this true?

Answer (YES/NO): NO